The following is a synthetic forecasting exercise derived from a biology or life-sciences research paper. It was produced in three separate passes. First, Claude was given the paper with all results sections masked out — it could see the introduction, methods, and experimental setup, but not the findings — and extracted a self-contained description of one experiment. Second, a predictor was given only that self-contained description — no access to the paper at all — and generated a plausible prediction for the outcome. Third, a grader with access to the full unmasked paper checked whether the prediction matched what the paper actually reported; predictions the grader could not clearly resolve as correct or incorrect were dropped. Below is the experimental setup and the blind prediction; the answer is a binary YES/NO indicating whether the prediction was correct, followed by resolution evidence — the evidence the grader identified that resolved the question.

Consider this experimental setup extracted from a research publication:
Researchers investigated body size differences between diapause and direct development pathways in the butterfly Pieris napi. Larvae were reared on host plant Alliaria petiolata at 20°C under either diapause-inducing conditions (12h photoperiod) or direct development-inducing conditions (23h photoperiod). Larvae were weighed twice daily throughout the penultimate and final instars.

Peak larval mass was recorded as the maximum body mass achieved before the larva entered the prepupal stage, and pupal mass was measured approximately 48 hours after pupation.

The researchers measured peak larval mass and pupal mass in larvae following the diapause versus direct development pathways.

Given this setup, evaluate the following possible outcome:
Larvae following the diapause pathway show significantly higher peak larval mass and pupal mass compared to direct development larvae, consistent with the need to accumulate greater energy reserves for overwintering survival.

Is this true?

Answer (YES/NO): NO